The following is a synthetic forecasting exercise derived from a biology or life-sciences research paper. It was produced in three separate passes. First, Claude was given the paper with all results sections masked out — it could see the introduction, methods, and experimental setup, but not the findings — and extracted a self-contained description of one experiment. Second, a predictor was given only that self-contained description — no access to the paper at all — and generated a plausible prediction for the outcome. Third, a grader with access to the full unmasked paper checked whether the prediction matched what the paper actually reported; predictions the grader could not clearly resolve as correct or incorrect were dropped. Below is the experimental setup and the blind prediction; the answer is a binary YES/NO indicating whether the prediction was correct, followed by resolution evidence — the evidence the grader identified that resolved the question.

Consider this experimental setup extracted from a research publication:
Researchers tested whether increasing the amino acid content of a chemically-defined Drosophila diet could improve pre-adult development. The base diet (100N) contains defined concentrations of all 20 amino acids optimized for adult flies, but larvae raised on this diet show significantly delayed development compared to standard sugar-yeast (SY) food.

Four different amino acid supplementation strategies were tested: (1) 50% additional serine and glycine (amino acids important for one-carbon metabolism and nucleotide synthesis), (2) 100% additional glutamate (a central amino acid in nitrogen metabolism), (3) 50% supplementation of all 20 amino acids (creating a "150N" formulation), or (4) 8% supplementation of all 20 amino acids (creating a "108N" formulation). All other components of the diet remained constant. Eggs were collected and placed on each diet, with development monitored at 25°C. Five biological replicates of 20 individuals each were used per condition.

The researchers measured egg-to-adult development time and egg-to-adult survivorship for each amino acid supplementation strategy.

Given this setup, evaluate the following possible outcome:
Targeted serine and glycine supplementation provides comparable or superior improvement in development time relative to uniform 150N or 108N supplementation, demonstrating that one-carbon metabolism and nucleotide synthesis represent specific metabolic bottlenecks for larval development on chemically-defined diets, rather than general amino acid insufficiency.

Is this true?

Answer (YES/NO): NO